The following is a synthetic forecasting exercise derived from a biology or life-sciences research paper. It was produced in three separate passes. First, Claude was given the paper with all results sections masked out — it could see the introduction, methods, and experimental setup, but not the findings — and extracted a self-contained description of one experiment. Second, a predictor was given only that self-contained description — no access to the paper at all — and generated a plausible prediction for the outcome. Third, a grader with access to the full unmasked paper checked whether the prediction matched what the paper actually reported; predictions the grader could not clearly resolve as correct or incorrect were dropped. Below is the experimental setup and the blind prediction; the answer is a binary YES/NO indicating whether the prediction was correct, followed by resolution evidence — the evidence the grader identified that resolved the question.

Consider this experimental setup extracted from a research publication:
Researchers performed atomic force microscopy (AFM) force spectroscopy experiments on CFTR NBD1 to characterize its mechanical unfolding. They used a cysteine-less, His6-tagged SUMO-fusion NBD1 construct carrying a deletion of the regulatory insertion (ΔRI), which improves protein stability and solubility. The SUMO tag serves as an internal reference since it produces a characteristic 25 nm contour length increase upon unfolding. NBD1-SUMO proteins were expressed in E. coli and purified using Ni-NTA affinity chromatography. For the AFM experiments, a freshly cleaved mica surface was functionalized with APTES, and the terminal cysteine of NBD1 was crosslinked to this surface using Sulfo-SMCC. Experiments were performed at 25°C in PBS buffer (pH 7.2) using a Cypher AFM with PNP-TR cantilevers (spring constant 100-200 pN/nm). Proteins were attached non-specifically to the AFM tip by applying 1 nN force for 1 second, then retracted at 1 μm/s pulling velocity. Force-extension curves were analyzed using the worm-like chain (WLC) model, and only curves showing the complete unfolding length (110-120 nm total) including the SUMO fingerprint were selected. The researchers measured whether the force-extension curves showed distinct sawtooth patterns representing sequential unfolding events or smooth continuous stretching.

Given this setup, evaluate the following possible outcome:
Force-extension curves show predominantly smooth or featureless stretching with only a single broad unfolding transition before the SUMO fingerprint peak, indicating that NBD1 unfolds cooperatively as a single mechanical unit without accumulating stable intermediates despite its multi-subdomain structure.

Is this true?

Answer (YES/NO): NO